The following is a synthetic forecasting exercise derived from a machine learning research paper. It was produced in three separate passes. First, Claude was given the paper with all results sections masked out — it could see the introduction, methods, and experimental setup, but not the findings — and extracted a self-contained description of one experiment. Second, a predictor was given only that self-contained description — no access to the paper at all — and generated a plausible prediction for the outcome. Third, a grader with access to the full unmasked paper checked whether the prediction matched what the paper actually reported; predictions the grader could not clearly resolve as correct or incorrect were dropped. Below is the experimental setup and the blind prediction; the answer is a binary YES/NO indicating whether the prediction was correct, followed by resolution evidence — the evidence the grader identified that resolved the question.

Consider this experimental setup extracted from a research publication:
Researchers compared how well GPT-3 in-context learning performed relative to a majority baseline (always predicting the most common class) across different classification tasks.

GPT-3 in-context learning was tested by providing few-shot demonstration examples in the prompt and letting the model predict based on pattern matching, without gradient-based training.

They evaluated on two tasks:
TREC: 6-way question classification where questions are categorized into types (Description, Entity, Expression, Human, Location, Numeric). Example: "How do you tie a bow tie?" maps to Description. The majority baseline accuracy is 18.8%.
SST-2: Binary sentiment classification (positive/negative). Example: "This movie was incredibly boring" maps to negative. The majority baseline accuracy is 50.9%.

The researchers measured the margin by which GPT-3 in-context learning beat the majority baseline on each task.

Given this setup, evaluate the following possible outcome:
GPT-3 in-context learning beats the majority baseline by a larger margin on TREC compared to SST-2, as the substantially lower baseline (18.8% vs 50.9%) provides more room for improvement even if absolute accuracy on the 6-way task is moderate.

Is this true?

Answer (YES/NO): NO